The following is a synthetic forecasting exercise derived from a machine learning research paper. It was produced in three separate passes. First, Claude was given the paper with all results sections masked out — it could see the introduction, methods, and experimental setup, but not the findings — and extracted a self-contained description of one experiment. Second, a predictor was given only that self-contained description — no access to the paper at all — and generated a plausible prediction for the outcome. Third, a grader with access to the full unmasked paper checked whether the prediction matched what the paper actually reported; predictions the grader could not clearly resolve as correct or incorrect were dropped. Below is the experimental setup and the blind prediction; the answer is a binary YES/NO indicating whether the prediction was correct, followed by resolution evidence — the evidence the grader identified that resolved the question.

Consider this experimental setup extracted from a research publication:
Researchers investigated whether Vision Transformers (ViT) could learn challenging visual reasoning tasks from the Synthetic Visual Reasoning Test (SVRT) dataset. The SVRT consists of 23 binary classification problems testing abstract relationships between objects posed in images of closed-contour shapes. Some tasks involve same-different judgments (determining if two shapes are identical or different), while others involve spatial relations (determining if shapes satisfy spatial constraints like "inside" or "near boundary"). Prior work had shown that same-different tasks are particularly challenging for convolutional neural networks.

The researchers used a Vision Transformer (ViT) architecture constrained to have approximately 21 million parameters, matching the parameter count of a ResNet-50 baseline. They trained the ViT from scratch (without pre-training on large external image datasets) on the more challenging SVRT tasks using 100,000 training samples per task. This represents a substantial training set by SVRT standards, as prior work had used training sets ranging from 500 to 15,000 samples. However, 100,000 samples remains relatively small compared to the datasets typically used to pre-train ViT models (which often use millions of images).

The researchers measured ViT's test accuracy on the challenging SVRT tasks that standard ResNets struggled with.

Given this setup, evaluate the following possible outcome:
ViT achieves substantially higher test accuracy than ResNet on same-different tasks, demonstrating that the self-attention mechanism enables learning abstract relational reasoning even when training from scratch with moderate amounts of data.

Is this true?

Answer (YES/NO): NO